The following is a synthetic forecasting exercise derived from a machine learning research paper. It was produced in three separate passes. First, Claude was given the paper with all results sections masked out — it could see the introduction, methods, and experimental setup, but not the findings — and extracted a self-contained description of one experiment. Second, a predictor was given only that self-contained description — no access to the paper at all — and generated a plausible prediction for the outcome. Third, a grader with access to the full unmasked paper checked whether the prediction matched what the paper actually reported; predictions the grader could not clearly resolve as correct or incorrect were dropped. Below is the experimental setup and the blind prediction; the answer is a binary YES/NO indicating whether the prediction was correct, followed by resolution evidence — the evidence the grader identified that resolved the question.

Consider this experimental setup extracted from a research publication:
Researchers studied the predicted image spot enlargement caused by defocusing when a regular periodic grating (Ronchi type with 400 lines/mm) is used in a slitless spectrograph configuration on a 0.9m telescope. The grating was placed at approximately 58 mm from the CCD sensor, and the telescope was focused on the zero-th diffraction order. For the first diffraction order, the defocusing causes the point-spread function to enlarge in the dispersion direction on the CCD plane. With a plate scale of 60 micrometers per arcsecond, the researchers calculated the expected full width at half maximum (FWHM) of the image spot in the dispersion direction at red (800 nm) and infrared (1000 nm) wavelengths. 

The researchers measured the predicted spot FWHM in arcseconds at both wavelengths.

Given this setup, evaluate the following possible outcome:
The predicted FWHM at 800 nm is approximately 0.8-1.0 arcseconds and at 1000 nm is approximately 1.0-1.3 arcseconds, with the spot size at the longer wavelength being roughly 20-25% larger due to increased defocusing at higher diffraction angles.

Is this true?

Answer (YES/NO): NO